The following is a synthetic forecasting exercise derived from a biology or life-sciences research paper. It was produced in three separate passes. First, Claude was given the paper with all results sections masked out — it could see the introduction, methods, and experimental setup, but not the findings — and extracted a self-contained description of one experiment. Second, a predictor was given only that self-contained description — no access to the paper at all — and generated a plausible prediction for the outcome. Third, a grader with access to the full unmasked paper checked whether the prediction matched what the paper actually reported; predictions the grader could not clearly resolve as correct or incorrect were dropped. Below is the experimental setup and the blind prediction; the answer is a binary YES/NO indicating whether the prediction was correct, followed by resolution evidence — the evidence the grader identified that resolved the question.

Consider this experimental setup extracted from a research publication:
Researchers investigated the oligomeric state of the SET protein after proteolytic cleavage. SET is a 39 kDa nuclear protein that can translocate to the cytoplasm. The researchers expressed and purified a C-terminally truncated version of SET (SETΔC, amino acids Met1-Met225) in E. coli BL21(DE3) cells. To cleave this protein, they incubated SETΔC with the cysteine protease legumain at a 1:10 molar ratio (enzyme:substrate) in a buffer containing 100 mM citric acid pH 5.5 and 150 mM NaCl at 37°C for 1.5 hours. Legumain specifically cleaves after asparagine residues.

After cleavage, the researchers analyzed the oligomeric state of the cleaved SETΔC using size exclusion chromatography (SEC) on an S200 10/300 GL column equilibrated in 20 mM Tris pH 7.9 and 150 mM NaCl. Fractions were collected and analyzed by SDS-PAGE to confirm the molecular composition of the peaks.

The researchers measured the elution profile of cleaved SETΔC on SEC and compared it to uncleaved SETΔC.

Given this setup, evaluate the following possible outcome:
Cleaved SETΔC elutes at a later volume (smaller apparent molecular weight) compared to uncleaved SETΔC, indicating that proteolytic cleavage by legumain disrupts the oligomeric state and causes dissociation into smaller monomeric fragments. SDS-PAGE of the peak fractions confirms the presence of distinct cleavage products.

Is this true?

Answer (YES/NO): NO